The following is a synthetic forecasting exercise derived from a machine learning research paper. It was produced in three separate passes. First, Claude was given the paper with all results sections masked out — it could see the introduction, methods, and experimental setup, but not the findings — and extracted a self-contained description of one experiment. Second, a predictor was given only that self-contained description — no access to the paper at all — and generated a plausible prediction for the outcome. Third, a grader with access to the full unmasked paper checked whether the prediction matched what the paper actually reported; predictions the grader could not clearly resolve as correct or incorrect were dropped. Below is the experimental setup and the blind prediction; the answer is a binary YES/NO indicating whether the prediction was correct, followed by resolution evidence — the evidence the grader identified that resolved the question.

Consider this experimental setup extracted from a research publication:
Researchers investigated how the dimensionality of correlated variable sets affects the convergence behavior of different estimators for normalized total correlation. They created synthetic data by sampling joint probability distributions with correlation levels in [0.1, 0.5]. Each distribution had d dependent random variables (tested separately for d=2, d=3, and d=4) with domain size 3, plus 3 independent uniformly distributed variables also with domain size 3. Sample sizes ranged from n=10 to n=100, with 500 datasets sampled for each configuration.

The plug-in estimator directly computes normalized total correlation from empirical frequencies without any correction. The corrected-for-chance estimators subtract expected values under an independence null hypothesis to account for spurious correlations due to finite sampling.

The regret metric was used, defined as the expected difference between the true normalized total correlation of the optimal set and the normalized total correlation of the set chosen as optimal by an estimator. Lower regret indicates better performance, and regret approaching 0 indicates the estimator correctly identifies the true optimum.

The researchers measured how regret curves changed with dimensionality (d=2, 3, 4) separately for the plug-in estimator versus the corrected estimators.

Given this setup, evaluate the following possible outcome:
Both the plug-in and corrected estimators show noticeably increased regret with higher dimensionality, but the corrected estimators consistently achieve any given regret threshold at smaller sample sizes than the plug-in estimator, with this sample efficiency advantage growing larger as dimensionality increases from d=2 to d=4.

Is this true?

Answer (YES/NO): NO